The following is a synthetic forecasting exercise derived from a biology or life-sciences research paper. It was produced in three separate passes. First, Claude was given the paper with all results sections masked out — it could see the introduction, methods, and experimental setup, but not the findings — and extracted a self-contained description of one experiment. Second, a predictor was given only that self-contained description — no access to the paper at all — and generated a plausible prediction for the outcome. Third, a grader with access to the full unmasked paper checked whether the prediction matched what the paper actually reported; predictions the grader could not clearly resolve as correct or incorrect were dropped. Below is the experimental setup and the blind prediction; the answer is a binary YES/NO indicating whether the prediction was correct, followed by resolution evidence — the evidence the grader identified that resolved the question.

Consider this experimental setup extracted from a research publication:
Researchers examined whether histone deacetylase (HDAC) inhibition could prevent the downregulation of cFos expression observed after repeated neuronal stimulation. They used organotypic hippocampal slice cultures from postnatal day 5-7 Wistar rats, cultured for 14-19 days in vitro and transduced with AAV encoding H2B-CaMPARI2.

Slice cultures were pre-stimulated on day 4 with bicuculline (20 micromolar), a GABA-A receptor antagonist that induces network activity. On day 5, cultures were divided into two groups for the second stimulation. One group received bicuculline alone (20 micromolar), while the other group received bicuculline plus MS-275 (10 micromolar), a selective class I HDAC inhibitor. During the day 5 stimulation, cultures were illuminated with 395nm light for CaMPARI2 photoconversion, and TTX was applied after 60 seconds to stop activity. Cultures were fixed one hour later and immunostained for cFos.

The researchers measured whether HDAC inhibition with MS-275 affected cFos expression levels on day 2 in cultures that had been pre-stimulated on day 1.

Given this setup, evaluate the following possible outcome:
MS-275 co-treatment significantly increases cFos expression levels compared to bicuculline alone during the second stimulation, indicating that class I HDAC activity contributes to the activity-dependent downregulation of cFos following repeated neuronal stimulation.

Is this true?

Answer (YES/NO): YES